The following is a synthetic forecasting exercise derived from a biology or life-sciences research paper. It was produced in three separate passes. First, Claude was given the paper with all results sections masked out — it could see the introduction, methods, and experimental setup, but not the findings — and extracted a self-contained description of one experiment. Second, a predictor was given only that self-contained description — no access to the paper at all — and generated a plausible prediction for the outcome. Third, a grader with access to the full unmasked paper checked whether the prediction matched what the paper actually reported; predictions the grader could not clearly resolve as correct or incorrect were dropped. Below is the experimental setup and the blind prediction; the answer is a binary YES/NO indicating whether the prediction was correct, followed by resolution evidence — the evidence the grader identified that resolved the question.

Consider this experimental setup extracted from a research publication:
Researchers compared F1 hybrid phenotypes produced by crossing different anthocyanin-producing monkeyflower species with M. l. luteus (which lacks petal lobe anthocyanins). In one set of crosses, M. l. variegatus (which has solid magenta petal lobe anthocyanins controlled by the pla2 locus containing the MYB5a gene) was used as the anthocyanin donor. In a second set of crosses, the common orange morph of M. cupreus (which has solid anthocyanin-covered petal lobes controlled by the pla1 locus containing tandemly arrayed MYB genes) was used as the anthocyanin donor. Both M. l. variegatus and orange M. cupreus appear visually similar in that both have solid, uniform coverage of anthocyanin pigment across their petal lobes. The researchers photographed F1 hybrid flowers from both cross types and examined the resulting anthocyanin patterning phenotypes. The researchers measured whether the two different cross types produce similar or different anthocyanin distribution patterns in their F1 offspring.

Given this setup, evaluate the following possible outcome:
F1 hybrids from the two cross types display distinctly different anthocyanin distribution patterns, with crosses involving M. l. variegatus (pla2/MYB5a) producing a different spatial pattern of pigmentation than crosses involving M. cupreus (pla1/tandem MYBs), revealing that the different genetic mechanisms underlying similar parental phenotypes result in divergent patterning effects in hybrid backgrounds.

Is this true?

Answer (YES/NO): YES